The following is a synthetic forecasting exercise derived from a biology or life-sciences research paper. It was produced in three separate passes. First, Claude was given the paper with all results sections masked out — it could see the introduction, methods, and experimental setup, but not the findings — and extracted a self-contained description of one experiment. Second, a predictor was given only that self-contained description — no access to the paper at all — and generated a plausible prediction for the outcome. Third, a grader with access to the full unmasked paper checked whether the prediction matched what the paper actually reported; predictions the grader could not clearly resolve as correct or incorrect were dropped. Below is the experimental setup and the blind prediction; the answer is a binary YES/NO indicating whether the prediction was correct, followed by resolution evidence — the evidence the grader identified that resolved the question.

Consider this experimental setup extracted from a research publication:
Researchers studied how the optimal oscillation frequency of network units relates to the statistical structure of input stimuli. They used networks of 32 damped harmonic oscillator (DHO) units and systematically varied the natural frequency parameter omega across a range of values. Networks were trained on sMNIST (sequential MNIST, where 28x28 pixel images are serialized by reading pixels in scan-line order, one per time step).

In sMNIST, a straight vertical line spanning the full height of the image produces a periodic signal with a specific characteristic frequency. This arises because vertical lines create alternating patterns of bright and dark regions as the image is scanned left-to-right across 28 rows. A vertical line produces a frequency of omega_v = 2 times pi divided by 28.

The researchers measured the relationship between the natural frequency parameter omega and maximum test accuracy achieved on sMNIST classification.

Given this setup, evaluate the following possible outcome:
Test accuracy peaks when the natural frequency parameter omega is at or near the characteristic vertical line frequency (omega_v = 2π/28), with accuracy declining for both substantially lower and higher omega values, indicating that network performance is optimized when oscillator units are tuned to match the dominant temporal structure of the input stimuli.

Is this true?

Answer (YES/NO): YES